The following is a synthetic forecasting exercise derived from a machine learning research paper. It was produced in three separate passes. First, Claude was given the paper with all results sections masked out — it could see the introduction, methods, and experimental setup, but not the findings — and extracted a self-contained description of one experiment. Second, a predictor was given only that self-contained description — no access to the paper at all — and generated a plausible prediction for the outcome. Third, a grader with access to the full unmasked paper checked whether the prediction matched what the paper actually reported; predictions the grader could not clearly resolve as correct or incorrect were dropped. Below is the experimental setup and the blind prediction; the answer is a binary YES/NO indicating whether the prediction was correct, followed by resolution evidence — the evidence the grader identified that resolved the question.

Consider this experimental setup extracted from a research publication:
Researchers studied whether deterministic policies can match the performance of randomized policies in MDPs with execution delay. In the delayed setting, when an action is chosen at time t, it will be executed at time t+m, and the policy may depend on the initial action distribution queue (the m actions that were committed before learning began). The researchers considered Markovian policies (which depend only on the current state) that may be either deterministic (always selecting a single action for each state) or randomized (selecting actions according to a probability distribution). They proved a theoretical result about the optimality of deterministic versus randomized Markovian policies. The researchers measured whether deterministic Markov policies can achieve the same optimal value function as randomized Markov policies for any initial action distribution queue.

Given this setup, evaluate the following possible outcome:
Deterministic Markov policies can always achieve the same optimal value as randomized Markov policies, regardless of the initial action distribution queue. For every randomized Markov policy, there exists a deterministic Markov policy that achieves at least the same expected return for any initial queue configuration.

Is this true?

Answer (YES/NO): YES